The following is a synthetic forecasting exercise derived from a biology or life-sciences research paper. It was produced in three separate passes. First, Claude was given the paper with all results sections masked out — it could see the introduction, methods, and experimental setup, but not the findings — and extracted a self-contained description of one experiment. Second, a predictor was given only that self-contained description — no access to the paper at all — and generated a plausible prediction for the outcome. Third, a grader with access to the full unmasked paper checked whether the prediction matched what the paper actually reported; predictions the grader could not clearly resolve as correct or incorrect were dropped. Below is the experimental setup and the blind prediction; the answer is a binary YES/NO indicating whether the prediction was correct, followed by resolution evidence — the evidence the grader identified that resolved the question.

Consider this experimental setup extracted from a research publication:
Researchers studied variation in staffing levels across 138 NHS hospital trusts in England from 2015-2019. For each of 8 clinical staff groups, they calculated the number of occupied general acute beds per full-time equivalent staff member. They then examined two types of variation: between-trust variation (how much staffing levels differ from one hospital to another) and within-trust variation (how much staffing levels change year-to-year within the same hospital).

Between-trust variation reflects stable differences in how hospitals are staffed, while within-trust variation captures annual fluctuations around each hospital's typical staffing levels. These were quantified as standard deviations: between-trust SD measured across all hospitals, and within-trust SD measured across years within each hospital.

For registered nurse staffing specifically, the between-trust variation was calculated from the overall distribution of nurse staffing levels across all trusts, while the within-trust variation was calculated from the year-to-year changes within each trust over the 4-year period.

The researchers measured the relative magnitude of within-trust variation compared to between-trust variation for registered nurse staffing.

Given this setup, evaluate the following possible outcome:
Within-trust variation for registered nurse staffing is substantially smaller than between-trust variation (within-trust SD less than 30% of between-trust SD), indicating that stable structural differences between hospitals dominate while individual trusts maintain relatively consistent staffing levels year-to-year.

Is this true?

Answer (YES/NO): YES